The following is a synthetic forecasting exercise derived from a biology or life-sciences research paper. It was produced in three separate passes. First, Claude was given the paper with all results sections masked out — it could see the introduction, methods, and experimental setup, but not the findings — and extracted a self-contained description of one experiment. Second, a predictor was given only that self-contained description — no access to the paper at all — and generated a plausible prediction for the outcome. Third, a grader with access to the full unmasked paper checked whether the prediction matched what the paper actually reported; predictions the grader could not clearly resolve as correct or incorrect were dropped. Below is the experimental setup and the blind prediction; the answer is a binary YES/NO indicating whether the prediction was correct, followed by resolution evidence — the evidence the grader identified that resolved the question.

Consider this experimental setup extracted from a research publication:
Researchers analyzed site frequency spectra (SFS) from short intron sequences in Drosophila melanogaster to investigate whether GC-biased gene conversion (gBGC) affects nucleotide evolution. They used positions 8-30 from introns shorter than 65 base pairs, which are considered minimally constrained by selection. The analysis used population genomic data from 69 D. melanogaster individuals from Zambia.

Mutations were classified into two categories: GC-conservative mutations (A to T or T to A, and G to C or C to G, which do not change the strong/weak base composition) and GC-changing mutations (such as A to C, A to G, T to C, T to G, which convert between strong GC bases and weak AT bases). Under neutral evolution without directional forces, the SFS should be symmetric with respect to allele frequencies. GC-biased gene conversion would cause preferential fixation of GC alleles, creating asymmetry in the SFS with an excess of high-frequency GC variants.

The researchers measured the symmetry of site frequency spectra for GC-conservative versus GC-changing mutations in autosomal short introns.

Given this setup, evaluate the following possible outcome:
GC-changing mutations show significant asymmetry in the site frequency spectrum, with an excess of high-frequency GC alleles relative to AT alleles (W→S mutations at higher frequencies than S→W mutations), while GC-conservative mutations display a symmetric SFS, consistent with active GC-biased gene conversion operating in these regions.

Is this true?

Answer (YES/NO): YES